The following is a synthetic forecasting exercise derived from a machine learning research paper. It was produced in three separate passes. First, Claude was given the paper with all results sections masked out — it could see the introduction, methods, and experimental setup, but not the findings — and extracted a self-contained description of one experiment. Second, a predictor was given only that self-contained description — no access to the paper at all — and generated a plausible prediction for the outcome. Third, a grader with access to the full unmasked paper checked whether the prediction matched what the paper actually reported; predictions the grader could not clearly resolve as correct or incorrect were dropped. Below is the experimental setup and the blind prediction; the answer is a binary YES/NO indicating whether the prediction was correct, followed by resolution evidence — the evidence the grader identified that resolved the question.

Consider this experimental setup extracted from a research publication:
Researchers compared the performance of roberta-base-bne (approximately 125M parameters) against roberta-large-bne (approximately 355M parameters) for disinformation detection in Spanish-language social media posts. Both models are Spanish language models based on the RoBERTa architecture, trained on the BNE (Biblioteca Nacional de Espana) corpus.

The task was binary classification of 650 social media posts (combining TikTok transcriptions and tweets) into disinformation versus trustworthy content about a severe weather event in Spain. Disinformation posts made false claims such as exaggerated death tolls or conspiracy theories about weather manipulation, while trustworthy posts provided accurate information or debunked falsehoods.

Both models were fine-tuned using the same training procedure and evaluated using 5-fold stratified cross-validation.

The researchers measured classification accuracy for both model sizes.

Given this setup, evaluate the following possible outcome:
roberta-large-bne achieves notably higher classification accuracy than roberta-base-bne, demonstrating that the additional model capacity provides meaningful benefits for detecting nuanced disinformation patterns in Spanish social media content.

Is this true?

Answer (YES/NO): NO